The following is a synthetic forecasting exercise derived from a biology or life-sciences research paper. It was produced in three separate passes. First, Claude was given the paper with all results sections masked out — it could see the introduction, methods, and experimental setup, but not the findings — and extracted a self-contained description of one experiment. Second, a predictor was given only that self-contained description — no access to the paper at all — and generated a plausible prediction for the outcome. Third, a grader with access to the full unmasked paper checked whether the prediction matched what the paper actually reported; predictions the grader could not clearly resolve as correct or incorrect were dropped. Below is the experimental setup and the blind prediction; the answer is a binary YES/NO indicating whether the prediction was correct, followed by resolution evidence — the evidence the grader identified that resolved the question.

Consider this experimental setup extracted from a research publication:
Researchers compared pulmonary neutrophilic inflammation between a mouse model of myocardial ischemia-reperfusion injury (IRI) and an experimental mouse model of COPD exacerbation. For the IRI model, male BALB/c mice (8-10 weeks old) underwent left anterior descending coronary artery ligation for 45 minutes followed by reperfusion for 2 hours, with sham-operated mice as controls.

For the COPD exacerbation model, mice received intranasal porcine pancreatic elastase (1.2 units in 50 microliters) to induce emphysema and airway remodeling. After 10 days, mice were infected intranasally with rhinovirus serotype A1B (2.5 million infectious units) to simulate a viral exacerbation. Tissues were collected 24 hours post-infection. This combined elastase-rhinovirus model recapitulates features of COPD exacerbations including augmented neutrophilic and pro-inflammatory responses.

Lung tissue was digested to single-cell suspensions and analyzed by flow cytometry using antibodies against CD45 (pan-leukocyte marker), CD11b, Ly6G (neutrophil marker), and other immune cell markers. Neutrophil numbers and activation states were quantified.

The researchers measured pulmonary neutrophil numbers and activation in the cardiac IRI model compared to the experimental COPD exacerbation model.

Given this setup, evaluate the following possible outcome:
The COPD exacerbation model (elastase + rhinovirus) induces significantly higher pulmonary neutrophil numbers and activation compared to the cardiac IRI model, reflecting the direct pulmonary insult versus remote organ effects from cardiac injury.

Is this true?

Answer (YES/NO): NO